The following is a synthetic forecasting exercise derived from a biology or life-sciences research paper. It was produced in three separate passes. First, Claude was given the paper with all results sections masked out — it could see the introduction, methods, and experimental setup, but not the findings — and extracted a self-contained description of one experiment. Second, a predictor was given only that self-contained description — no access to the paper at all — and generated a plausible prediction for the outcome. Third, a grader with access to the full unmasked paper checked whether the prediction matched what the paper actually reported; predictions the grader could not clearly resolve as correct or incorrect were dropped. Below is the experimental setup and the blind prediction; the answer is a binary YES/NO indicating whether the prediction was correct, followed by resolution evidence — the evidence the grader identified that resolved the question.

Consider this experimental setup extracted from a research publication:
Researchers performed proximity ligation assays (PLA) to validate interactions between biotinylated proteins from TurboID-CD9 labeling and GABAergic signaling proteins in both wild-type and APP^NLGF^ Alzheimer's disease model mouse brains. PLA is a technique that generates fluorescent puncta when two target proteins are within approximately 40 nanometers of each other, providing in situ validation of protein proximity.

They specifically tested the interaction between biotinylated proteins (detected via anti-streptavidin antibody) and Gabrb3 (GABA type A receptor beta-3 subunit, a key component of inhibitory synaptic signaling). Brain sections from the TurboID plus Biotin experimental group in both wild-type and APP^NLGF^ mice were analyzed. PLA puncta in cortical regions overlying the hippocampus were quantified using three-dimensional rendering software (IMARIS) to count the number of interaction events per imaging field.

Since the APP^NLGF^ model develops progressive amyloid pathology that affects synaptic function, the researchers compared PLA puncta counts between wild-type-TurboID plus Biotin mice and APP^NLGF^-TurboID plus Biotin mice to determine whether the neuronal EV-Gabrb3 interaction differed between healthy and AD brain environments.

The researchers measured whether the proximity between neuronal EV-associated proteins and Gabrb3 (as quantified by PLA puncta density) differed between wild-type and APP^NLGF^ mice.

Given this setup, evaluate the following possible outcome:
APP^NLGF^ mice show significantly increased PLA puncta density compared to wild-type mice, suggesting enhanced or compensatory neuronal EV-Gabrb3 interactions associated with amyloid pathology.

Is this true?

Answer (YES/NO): NO